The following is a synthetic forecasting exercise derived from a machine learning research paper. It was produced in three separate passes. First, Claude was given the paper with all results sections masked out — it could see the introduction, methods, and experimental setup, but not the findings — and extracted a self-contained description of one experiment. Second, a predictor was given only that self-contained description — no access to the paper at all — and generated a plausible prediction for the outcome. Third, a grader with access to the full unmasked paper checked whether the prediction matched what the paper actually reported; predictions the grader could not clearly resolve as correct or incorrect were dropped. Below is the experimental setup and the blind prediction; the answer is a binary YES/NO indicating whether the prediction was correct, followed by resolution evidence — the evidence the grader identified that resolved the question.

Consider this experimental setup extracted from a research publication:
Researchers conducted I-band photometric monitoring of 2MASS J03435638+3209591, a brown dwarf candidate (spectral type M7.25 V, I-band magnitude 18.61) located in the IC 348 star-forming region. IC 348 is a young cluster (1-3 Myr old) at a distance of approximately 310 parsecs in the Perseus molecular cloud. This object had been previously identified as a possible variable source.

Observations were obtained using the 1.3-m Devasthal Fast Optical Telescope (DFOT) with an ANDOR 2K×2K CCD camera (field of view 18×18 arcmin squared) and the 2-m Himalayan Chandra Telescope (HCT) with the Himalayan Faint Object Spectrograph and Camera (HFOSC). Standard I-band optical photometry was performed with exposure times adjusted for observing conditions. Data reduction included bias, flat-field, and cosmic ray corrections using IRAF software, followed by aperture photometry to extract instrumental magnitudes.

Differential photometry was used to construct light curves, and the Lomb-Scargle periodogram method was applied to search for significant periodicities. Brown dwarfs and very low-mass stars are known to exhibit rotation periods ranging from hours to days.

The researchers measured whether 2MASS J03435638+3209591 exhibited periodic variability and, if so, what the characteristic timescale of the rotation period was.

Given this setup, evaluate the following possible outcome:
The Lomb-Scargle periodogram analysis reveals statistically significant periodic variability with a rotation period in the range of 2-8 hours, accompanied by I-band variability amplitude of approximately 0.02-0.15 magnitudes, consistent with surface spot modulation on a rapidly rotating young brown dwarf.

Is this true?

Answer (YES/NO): YES